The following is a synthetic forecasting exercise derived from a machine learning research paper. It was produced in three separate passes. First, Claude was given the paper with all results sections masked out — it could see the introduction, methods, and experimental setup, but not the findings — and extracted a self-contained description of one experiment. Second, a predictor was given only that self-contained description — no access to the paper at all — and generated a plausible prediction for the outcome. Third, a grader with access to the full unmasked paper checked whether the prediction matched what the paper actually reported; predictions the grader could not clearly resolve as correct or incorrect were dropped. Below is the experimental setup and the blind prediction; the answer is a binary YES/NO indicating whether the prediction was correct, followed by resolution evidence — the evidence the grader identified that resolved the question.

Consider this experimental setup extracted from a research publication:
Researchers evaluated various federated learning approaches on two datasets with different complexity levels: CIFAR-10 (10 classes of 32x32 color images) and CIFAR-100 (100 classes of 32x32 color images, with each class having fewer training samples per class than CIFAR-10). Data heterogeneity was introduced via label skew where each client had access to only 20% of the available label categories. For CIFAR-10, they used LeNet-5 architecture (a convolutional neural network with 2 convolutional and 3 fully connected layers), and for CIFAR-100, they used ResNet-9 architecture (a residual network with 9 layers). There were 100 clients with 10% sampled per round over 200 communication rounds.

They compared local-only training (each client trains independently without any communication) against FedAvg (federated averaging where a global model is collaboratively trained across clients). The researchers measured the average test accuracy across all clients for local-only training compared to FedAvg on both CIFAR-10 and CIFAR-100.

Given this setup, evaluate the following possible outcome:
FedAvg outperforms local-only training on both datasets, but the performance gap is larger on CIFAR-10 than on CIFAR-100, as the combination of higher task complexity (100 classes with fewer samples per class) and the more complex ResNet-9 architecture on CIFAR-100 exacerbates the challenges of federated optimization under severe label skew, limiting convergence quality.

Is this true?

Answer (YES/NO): NO